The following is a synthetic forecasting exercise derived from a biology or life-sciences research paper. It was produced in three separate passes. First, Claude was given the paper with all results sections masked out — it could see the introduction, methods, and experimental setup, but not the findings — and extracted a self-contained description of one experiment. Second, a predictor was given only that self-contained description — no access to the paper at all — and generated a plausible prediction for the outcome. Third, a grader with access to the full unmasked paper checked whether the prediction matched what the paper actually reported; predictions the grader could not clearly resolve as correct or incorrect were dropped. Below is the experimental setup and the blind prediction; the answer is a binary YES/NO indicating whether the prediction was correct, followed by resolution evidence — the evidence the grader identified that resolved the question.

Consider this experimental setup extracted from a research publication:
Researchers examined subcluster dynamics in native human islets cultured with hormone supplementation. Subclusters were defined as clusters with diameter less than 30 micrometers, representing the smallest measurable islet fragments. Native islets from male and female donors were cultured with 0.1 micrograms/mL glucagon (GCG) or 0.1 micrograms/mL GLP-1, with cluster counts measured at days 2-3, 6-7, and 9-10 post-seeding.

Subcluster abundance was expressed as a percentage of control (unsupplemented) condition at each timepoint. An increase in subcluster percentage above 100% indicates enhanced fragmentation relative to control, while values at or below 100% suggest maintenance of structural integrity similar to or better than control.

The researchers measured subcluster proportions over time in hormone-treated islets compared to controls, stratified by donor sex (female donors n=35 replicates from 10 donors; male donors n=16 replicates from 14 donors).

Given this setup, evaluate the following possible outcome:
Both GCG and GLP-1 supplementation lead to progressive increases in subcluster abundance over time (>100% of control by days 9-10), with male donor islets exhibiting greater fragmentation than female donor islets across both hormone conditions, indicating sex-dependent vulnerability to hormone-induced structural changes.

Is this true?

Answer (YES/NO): NO